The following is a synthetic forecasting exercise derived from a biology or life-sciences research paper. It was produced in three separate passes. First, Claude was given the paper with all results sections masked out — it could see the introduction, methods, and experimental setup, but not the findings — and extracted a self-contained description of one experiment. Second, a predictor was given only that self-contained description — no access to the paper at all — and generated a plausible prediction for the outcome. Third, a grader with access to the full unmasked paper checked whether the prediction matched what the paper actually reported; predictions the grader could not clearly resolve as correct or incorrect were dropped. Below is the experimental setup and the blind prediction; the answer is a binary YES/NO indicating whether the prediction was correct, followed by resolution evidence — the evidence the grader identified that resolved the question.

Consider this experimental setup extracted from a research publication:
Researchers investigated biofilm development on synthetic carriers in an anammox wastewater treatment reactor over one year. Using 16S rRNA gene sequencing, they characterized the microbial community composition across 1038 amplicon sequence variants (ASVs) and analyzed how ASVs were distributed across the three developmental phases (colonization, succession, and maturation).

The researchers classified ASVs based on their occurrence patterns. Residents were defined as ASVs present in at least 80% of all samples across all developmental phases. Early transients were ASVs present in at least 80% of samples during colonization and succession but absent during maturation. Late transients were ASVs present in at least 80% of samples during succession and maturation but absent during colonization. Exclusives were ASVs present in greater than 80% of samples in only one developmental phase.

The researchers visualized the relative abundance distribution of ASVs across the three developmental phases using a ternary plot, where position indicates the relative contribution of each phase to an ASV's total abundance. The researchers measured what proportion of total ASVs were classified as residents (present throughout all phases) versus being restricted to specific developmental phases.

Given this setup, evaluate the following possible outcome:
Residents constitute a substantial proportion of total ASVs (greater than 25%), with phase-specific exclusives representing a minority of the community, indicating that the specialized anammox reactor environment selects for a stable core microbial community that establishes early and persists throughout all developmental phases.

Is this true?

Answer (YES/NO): YES